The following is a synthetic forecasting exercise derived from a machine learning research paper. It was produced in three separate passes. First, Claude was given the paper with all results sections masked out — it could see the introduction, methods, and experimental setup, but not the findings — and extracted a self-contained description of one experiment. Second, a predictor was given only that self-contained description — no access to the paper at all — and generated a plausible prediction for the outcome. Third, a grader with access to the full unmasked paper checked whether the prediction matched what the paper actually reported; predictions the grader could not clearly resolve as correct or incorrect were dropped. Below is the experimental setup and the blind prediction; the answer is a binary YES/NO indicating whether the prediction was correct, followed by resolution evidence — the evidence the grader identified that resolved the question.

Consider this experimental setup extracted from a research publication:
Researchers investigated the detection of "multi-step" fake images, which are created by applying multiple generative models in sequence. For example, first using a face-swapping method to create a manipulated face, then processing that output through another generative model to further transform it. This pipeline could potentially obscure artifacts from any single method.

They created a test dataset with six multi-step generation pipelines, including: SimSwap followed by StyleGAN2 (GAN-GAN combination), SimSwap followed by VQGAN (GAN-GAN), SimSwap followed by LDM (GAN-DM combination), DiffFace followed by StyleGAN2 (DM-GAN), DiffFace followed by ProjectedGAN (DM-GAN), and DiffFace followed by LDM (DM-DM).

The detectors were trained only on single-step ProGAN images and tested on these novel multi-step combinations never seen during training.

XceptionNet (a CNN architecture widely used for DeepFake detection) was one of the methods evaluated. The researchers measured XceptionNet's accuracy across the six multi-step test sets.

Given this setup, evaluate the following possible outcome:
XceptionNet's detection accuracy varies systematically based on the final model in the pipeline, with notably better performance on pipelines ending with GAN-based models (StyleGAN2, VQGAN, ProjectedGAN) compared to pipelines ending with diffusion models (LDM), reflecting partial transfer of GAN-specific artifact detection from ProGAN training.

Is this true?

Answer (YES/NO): NO